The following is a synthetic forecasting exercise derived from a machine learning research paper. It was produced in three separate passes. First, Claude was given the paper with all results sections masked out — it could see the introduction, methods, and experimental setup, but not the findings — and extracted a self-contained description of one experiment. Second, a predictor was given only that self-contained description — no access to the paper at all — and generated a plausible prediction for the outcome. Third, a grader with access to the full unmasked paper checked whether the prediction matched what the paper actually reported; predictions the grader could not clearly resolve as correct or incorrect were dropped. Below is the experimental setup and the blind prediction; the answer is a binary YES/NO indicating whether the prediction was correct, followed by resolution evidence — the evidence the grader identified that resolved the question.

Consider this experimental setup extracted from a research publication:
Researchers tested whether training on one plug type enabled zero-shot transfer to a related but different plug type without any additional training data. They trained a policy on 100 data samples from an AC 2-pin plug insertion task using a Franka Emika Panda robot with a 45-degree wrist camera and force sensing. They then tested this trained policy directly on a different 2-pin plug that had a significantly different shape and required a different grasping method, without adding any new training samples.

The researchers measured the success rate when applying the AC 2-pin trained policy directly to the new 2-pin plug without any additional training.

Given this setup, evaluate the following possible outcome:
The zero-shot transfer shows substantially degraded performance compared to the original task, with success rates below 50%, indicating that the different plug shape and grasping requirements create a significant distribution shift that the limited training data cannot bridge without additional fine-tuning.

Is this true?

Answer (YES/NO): YES